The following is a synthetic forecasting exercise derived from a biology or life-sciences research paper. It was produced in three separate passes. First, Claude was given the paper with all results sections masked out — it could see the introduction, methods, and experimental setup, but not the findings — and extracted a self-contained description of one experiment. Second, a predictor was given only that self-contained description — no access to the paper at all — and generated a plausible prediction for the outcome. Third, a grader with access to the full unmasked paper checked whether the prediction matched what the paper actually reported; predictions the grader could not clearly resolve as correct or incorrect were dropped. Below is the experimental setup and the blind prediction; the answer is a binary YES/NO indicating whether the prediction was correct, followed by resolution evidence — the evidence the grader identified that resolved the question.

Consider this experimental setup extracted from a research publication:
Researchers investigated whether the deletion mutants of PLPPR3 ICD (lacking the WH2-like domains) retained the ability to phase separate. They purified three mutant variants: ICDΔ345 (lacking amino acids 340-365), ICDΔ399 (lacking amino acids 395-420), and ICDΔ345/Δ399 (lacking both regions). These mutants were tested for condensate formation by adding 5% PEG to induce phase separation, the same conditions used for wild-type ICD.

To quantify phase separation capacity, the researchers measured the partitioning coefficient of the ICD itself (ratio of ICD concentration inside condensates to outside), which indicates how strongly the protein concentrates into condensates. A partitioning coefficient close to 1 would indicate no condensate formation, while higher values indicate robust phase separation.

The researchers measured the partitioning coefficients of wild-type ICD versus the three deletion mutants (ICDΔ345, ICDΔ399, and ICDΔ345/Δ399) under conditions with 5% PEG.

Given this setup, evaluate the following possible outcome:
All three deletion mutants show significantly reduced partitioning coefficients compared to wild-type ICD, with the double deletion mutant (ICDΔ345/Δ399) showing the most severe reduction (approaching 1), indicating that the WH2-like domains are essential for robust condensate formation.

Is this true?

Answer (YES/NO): NO